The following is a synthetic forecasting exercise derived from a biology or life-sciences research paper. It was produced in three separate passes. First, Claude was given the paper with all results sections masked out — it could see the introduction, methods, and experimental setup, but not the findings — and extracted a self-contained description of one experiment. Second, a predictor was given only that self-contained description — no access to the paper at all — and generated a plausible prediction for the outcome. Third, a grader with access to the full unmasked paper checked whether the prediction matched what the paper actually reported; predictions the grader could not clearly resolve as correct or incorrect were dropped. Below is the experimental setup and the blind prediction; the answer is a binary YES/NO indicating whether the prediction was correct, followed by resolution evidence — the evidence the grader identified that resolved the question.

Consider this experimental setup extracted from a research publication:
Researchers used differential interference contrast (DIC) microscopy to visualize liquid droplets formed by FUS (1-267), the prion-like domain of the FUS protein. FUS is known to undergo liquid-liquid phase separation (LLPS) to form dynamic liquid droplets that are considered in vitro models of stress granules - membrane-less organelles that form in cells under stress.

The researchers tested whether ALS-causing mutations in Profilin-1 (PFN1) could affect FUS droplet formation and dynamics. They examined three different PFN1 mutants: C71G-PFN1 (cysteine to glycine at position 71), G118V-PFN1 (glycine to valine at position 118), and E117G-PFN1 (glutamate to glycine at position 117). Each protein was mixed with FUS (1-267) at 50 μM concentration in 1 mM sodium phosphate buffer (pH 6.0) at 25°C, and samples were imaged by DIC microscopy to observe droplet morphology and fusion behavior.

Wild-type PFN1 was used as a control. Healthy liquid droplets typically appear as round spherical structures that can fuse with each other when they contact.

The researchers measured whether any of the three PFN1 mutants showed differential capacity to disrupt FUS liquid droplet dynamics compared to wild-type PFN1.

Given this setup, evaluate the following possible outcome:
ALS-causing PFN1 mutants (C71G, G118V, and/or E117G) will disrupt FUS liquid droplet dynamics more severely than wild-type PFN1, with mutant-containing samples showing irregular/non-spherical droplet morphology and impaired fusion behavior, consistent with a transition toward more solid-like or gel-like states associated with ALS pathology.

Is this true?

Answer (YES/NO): YES